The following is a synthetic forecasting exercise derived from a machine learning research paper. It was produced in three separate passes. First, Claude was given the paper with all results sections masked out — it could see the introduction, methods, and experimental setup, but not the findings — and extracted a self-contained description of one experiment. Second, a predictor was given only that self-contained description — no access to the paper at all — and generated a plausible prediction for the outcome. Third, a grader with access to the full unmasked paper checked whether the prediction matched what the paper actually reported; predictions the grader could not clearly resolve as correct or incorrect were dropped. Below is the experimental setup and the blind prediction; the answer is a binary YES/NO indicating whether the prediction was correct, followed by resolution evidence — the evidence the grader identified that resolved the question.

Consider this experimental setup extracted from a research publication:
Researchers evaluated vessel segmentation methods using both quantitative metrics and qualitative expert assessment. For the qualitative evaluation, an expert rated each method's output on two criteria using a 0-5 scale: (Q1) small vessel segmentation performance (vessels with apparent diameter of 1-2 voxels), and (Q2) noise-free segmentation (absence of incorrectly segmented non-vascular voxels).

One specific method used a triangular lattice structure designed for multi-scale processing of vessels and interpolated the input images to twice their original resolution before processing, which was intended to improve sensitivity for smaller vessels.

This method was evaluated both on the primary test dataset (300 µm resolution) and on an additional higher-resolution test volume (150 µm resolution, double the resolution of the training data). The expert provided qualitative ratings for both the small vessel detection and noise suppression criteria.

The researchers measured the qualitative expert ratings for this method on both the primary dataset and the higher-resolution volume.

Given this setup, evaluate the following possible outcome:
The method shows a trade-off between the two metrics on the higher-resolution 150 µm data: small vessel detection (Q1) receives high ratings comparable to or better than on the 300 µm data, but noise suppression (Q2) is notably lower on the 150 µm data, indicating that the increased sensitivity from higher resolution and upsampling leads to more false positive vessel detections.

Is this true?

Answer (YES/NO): NO